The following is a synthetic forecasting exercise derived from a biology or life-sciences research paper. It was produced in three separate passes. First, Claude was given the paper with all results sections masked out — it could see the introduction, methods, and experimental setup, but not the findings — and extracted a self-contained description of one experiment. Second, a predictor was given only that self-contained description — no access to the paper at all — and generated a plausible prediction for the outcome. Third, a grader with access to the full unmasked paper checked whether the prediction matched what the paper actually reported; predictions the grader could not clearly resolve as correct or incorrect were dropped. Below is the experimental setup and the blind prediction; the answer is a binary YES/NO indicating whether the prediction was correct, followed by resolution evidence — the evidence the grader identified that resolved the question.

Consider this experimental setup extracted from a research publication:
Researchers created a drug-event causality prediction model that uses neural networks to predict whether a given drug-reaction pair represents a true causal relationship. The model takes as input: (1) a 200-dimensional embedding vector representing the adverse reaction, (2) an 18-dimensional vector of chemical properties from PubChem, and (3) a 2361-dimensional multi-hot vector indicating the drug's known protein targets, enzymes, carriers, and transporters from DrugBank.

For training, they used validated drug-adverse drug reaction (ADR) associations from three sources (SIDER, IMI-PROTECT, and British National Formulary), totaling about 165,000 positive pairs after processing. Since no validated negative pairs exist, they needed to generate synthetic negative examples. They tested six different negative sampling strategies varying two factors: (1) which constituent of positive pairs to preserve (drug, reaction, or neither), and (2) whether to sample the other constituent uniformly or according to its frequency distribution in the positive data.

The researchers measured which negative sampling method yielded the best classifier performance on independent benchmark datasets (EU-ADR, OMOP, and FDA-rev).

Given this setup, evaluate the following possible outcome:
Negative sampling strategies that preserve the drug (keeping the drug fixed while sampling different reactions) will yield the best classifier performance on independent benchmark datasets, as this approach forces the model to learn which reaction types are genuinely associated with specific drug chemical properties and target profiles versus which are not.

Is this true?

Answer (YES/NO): NO